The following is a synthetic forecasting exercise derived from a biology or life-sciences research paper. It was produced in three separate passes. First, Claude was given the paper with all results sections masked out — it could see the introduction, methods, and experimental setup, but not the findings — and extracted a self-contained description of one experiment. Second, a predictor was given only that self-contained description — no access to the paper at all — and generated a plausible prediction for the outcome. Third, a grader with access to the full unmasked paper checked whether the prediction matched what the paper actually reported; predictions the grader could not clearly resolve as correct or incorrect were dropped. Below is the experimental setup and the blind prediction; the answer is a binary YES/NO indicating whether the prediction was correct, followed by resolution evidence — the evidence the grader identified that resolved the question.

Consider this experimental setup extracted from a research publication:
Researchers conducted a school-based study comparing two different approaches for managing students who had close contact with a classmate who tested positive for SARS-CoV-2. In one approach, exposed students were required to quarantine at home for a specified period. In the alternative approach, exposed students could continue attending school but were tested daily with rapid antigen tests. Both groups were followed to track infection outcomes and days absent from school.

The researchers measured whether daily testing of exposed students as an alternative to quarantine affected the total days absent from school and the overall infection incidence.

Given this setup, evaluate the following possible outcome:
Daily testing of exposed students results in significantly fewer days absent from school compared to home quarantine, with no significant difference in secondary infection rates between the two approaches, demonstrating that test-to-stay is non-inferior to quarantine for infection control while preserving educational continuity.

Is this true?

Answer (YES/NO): YES